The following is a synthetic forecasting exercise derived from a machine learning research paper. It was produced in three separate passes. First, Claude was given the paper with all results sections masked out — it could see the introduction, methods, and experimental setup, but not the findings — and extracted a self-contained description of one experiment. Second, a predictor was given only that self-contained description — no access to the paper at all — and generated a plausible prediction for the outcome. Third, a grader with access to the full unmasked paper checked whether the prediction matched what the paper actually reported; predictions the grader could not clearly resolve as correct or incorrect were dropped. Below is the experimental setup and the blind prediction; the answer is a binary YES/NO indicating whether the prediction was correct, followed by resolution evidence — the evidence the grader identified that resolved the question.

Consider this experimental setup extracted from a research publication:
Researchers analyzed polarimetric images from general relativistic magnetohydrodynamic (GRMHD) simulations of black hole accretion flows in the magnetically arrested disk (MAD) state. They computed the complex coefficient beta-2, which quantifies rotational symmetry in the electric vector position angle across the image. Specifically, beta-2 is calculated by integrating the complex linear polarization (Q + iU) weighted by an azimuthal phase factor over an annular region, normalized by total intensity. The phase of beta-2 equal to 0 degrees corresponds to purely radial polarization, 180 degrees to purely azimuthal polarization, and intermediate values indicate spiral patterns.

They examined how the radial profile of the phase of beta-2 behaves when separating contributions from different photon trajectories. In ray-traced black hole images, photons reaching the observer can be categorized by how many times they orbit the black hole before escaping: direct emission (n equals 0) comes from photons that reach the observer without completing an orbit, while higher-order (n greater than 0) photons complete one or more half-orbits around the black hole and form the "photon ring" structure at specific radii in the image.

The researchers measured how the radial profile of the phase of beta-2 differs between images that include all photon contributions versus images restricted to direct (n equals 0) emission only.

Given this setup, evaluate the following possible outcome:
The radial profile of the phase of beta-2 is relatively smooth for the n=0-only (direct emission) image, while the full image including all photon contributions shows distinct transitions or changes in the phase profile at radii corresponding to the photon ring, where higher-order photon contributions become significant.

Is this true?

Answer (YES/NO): YES